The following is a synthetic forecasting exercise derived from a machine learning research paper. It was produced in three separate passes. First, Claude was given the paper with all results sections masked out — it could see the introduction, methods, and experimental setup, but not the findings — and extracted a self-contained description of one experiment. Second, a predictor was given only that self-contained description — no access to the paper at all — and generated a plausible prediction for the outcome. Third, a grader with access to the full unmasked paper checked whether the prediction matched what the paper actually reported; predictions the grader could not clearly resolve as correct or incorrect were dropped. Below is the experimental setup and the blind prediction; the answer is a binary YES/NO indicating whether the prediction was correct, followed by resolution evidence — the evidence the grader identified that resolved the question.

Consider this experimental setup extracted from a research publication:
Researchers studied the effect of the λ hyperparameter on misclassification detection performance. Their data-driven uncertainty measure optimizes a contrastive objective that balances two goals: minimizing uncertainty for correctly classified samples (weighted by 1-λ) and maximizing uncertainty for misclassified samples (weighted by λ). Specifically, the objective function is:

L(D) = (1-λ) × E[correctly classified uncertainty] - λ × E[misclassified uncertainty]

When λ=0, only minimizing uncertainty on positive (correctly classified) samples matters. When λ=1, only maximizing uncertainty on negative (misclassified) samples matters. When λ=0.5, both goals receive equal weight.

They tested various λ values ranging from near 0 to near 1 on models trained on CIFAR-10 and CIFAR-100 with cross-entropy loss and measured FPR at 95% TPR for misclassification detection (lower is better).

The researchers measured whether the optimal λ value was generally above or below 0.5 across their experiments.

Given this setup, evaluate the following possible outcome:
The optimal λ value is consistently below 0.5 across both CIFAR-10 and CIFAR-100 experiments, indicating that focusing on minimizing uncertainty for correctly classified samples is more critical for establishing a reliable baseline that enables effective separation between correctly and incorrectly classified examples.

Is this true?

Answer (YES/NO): NO